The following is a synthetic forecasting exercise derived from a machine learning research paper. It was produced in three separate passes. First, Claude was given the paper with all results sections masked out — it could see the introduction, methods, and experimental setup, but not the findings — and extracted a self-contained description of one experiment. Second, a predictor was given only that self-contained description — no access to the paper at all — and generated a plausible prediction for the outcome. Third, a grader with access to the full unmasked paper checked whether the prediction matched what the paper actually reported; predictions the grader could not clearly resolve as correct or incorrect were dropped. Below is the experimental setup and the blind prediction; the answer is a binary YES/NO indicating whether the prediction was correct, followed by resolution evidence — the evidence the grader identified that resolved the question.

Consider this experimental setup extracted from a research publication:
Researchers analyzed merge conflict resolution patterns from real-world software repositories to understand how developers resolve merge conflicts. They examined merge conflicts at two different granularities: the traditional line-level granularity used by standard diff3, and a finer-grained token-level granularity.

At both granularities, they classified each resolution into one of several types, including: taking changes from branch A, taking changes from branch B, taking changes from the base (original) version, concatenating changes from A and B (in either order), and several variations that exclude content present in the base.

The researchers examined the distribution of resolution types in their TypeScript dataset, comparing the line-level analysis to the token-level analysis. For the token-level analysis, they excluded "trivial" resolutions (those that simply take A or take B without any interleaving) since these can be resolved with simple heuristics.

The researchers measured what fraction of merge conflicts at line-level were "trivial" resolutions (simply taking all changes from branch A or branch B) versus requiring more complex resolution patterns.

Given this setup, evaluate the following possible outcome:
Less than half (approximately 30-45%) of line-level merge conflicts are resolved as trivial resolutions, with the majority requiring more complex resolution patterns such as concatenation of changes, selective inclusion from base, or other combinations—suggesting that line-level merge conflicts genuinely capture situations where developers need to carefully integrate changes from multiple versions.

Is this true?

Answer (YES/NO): NO